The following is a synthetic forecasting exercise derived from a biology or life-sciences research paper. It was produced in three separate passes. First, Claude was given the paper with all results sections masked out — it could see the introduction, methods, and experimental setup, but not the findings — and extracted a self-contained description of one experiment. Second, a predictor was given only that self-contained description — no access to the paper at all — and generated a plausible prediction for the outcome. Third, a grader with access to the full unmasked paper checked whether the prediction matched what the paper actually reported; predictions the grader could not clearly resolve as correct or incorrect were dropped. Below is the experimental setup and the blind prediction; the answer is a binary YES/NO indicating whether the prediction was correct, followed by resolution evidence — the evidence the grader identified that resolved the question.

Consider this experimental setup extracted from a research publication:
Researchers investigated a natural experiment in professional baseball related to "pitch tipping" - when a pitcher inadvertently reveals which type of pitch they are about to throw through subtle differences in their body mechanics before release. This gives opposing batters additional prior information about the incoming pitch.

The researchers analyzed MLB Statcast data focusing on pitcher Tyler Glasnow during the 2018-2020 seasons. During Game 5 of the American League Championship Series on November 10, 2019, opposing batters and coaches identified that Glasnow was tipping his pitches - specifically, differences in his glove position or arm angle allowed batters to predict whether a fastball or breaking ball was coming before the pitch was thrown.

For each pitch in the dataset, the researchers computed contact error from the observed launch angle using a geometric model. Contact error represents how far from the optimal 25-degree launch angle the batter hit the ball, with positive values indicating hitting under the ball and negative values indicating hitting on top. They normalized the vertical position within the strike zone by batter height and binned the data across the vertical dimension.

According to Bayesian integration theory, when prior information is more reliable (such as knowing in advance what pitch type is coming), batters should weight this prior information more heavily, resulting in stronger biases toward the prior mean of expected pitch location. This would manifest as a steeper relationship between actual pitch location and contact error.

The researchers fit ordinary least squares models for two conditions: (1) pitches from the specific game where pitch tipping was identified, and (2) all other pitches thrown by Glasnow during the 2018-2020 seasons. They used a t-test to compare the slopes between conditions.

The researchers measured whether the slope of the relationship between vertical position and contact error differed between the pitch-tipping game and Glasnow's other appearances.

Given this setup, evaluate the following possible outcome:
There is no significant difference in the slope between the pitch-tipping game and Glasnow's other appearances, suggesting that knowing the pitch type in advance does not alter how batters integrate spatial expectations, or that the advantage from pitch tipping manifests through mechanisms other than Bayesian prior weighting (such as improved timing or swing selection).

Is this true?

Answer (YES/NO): NO